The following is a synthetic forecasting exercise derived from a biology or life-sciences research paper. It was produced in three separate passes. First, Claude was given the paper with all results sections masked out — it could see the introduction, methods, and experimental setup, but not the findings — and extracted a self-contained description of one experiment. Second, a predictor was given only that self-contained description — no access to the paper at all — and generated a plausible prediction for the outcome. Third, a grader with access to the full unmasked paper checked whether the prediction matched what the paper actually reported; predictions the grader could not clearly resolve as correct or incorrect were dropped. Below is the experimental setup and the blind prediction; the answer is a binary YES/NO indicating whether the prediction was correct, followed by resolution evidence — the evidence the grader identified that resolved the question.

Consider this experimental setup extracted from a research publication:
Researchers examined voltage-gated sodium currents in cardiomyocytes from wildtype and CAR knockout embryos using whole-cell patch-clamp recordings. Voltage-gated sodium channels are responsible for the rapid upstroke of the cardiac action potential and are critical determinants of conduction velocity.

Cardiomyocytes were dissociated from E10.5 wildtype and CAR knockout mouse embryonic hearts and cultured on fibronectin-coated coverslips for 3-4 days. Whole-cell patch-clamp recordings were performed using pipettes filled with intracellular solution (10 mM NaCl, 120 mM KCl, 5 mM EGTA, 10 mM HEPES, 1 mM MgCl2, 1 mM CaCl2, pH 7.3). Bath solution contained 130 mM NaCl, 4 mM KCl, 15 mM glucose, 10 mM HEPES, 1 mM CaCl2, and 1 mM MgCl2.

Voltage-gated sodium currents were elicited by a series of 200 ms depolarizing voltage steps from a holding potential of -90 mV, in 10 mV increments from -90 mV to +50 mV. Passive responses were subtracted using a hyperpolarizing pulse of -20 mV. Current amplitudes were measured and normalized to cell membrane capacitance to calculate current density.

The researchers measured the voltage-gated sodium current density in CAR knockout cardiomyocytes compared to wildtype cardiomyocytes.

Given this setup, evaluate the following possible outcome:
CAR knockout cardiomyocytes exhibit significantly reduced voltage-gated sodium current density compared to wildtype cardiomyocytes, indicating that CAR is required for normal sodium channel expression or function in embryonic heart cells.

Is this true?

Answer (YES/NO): NO